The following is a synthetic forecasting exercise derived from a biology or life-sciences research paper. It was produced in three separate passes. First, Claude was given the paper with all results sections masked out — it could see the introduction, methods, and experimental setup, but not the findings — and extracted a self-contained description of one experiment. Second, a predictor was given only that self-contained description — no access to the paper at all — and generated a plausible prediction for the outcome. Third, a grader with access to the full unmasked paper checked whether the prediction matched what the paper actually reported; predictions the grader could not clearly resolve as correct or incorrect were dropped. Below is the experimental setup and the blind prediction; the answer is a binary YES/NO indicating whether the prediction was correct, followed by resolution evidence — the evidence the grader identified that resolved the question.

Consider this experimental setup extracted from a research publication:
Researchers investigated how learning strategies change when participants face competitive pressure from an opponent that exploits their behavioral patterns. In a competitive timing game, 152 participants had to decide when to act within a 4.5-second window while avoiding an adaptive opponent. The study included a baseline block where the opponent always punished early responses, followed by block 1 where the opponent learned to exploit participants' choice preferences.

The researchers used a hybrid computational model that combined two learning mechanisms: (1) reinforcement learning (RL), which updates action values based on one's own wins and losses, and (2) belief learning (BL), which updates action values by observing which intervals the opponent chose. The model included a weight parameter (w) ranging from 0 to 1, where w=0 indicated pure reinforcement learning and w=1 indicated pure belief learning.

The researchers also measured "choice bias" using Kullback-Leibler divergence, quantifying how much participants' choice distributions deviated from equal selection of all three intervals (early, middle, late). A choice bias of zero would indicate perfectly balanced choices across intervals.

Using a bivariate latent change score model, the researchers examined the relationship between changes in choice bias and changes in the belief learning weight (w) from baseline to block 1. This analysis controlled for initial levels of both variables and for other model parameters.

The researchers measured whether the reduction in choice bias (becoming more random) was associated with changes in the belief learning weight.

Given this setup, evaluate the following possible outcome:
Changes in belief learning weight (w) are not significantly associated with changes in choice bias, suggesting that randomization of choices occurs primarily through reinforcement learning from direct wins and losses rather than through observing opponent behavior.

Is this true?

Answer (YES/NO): NO